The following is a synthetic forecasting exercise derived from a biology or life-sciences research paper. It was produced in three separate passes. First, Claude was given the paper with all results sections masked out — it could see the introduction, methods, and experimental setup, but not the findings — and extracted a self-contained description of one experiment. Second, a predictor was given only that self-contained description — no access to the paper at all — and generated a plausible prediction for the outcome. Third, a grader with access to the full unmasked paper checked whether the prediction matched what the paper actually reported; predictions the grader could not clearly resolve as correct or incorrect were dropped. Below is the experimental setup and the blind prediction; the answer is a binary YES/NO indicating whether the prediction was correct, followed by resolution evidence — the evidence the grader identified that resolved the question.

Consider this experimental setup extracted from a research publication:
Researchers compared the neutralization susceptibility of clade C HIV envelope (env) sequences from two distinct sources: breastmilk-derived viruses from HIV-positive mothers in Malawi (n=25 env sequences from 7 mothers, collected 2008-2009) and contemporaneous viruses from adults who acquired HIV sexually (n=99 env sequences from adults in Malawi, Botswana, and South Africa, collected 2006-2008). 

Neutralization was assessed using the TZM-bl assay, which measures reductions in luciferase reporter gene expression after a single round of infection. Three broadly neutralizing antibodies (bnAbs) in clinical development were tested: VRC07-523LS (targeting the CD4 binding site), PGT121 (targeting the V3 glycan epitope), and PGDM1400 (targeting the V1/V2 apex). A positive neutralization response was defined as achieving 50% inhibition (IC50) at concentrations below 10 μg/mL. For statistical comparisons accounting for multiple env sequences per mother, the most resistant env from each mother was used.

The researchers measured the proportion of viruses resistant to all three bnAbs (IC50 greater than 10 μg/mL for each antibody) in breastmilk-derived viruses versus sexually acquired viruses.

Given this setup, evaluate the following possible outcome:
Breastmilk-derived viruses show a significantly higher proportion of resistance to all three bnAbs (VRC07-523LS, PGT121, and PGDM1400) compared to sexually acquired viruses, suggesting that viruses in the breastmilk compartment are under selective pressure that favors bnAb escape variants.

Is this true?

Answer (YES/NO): NO